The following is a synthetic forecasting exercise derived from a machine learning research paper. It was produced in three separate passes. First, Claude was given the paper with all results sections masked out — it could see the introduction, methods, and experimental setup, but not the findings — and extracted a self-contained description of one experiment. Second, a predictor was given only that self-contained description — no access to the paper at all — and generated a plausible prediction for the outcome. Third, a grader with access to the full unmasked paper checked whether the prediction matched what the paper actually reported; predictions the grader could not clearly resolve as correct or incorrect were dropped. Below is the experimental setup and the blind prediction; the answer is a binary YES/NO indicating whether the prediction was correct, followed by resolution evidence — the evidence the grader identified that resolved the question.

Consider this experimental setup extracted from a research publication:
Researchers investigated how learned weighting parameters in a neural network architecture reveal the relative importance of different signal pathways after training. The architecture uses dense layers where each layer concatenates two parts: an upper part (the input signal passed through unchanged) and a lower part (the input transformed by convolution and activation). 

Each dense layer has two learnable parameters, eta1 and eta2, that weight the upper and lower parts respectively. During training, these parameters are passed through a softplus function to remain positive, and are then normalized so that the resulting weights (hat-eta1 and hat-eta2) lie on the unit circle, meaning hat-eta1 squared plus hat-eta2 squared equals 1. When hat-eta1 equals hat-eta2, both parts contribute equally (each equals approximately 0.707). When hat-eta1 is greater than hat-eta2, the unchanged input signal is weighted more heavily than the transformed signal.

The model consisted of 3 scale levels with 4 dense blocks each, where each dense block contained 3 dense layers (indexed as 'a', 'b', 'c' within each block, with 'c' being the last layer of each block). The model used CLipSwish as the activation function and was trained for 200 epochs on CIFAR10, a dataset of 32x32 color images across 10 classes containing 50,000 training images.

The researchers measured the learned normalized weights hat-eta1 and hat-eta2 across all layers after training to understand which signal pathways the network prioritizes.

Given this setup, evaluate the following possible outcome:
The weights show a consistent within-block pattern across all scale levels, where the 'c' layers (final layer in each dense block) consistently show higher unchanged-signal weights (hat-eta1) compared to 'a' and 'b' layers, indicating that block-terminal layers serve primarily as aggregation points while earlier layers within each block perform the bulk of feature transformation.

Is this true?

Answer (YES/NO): NO